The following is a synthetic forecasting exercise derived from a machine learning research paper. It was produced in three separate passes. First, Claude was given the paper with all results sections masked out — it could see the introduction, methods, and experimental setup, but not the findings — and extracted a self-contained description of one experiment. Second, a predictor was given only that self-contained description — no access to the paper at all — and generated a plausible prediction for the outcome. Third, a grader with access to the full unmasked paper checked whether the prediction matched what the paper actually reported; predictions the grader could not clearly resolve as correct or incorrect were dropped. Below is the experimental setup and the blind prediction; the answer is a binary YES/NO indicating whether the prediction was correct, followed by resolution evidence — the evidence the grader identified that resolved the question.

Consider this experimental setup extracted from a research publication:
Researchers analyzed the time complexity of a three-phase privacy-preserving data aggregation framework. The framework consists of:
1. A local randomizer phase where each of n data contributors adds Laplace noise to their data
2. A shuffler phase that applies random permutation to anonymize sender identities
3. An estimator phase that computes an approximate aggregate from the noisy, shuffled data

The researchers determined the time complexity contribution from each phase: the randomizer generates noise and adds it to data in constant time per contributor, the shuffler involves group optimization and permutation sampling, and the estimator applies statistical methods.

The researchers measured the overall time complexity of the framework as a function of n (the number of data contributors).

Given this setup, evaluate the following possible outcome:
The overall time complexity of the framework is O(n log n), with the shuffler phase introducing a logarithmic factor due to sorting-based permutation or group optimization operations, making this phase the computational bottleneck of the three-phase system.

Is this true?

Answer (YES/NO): NO